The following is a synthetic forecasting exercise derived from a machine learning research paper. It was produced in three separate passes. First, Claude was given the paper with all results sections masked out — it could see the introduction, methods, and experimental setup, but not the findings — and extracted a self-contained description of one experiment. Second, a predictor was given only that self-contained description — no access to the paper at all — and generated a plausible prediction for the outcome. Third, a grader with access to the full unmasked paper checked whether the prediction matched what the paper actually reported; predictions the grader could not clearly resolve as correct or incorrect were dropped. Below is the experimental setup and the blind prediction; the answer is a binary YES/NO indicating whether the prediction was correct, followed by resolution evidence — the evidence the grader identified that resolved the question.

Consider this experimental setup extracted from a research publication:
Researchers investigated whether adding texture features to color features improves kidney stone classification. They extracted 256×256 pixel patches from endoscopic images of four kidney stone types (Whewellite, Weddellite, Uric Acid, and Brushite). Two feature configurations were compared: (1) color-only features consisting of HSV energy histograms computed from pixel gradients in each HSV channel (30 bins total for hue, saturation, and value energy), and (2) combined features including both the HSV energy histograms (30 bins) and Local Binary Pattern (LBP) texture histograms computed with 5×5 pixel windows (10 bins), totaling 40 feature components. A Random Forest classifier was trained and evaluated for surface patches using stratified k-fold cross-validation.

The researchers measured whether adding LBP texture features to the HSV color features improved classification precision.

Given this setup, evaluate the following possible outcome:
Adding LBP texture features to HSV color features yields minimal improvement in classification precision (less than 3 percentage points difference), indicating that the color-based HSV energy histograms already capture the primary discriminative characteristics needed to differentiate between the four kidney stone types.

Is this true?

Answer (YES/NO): NO